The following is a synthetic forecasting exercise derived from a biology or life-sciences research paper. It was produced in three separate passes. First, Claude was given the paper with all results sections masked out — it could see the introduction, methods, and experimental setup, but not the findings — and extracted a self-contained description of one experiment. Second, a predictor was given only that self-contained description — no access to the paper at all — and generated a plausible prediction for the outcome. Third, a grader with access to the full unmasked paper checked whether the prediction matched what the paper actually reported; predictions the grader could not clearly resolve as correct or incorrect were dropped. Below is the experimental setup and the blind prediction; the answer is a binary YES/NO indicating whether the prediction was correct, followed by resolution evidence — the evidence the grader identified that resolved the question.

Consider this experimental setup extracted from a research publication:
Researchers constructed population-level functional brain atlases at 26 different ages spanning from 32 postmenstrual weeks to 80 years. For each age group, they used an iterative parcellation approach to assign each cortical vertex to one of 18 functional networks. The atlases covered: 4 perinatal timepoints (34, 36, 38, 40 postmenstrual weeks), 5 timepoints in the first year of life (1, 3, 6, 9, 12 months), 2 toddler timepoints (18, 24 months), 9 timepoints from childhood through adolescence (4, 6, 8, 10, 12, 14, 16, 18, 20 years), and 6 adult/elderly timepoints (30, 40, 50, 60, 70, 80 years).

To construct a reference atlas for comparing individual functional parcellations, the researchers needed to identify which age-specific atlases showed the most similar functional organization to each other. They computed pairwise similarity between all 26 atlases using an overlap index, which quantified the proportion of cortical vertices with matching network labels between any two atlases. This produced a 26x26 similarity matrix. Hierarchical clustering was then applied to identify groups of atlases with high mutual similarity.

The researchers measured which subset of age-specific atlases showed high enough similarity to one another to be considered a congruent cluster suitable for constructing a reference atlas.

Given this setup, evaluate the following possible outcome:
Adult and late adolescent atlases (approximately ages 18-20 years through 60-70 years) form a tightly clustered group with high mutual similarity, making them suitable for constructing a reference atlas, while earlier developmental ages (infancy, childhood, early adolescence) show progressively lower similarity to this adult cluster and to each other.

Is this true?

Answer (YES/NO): YES